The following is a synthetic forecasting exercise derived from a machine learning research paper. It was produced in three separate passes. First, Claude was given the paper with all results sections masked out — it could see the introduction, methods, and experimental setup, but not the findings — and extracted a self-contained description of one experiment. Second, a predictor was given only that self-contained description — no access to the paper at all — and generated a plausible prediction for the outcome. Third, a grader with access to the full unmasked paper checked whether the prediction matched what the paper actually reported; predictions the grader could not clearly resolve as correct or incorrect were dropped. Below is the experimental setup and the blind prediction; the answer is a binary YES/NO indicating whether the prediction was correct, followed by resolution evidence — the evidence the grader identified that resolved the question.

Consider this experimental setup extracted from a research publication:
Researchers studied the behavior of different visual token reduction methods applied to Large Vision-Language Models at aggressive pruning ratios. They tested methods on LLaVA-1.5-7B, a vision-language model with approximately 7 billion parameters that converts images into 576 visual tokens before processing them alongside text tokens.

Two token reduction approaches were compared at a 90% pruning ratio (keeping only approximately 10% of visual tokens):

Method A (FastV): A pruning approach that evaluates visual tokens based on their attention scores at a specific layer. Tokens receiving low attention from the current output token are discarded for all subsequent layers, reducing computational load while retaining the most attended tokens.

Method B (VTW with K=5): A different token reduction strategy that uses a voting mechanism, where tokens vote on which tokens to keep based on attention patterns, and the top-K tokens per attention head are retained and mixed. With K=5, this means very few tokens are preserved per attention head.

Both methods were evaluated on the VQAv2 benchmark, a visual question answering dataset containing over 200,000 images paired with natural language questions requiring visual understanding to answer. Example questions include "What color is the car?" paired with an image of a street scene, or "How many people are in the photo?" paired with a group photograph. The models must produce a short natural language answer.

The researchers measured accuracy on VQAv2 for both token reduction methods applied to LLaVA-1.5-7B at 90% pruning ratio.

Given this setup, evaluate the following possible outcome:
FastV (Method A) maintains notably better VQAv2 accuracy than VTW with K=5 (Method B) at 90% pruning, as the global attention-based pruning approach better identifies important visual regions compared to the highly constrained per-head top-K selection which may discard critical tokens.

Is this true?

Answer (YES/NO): YES